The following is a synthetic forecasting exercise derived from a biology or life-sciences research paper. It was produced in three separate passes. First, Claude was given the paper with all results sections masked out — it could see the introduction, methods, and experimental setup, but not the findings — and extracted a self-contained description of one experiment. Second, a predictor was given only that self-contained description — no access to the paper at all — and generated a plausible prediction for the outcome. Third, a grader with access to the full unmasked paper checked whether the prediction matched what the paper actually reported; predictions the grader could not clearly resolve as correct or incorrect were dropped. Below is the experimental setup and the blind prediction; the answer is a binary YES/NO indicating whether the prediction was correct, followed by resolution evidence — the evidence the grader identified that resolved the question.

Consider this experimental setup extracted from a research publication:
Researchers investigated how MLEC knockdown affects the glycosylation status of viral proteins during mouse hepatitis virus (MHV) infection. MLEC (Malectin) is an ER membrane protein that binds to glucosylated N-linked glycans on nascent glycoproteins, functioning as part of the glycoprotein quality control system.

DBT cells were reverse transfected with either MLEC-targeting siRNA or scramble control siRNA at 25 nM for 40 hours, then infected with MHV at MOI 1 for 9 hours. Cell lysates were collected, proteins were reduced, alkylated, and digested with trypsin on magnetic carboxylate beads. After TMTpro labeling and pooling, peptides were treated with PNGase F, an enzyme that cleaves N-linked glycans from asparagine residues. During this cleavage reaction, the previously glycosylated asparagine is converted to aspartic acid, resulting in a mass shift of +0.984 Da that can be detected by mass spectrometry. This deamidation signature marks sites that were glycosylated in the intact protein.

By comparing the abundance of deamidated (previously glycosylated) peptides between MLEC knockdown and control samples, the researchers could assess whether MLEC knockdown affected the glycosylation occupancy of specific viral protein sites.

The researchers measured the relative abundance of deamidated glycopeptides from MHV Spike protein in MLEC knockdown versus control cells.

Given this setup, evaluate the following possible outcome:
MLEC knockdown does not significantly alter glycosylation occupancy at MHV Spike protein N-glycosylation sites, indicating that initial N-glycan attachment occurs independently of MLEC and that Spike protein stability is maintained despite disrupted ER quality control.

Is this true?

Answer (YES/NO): NO